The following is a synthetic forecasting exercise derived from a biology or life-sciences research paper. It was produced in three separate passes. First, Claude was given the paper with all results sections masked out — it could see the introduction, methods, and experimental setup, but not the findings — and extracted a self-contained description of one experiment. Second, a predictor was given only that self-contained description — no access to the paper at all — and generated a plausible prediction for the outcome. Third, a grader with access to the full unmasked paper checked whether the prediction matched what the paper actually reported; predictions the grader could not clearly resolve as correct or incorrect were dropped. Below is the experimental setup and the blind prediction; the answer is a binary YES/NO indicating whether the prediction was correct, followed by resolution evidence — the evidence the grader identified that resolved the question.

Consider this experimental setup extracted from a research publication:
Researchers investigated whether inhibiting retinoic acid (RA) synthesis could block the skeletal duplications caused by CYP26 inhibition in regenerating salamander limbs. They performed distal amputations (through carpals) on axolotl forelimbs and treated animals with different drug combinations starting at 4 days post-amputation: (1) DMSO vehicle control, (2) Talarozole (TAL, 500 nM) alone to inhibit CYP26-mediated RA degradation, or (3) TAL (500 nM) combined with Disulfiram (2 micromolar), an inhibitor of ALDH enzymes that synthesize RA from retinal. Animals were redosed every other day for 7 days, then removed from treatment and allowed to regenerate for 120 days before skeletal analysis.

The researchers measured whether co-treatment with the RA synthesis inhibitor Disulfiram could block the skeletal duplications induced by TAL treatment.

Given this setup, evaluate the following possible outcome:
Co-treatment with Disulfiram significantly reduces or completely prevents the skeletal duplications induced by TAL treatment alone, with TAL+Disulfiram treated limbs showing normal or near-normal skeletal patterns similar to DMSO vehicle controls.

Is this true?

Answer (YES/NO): NO